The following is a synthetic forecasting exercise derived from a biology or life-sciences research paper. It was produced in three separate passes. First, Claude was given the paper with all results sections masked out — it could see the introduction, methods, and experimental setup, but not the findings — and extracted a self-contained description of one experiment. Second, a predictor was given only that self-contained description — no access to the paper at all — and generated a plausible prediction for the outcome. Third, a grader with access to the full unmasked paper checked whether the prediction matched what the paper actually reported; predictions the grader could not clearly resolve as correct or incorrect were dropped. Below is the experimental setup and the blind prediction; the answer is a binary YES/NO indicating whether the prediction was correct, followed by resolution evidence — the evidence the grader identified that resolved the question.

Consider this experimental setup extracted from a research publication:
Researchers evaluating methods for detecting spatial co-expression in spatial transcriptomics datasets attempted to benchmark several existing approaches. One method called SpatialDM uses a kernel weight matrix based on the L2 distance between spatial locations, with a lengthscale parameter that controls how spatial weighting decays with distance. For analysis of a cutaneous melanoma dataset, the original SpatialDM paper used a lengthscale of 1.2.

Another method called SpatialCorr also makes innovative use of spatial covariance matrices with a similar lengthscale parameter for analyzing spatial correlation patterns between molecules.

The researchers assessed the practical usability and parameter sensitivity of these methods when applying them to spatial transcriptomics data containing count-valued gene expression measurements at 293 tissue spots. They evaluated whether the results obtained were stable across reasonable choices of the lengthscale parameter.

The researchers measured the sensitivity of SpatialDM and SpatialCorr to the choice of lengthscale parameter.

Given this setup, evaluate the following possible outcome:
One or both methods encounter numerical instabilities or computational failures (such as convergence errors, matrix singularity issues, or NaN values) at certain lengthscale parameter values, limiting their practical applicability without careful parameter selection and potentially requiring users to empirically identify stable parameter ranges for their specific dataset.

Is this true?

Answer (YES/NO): NO